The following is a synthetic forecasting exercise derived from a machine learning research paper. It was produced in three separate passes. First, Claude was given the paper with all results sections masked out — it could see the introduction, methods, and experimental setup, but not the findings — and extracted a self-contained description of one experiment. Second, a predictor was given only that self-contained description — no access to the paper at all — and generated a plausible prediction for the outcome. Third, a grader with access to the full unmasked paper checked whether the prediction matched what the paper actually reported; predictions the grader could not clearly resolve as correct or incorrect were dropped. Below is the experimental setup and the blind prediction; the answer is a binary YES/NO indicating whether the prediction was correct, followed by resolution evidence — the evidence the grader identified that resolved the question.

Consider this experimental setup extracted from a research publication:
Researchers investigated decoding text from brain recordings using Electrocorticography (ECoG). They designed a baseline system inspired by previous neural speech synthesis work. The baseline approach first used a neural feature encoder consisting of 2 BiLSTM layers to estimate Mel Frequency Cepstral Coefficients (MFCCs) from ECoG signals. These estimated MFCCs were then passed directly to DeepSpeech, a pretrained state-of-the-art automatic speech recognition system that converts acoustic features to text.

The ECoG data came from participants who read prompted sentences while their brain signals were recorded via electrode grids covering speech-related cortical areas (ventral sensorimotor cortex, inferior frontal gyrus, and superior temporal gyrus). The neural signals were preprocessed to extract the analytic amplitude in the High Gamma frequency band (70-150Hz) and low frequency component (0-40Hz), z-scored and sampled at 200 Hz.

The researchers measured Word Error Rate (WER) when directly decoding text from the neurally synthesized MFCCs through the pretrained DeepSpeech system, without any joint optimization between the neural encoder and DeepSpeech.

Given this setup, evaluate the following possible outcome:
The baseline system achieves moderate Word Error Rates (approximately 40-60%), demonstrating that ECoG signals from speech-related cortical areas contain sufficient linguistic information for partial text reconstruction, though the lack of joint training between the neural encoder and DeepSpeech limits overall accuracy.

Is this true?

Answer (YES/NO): NO